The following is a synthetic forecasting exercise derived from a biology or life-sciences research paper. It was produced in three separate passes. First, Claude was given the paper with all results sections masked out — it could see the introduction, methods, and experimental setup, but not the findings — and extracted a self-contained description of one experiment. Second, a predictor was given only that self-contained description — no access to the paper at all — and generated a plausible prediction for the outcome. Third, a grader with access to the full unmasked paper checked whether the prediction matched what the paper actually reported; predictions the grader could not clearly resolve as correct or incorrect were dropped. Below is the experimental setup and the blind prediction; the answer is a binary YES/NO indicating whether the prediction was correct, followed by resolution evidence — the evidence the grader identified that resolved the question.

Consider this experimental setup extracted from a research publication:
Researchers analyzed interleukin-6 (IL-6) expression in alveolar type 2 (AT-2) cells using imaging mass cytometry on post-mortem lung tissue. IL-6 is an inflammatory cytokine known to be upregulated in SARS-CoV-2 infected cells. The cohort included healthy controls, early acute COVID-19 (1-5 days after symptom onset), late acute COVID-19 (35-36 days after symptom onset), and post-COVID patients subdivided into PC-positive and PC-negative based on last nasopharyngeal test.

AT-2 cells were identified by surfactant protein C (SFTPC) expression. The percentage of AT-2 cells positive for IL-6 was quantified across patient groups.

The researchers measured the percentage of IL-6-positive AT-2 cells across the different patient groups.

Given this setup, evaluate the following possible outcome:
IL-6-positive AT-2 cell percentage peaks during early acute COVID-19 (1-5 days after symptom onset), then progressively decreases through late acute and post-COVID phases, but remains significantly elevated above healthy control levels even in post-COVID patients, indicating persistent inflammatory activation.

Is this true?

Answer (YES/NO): NO